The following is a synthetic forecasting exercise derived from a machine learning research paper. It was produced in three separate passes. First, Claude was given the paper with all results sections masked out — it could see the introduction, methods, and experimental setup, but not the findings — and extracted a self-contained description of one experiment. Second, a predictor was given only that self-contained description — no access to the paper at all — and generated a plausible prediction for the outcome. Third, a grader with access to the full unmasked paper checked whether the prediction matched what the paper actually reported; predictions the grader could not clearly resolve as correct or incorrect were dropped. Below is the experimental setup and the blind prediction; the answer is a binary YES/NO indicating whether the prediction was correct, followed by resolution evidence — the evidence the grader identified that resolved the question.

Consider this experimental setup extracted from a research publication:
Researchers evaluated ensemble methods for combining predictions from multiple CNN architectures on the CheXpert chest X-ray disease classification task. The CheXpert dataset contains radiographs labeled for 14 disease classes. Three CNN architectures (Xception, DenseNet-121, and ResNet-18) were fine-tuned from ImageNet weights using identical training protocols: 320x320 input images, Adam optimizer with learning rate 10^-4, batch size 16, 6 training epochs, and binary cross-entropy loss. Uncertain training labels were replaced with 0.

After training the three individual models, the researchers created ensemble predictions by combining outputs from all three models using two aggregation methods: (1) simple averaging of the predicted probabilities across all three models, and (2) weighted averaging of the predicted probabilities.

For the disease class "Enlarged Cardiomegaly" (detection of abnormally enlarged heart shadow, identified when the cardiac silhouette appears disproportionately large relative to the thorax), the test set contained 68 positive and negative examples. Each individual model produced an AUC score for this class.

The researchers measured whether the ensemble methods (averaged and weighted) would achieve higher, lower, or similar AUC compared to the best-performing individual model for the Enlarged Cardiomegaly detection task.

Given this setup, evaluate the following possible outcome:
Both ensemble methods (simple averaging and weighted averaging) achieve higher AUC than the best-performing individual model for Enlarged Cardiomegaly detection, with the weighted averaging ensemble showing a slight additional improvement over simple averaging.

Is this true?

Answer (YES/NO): NO